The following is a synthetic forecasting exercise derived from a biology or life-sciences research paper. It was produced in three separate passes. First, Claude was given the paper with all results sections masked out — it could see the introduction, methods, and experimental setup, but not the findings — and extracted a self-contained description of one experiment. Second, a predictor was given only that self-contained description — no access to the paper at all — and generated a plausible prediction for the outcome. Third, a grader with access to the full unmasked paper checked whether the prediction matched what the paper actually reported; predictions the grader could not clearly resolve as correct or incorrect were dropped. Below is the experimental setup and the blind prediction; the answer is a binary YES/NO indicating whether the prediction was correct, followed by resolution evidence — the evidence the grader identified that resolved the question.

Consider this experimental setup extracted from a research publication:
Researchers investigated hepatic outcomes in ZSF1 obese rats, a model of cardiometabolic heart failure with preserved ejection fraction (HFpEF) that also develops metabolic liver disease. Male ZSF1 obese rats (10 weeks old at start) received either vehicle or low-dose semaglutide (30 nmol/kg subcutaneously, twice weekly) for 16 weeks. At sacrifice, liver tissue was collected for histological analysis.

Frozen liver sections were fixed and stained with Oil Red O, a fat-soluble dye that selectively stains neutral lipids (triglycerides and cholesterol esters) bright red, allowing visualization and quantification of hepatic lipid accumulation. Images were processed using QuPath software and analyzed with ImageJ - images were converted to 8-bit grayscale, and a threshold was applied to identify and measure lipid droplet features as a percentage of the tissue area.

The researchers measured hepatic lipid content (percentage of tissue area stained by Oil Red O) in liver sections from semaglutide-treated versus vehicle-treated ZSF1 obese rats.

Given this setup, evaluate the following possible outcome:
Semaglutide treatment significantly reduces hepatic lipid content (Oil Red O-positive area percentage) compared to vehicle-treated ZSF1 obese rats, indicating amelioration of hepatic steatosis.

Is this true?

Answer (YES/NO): YES